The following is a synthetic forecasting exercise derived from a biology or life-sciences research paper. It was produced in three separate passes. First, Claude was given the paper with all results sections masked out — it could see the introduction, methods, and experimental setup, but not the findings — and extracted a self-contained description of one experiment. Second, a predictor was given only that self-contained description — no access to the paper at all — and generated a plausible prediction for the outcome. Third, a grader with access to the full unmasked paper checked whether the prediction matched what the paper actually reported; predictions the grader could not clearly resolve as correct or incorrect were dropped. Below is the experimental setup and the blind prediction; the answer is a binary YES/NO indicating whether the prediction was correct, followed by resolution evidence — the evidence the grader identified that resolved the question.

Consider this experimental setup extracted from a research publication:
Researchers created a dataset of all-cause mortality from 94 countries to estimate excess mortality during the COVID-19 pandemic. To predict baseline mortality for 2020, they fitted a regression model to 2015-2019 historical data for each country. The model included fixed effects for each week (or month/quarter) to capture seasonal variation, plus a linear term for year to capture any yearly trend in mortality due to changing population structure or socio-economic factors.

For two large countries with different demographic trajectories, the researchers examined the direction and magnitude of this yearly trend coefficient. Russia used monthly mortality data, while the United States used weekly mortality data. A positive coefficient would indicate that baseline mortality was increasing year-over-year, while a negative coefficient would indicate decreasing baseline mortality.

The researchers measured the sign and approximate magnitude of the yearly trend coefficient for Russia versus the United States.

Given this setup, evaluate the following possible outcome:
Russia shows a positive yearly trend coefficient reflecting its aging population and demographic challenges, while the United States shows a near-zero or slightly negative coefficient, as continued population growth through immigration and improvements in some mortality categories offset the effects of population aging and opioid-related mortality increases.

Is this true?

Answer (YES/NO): NO